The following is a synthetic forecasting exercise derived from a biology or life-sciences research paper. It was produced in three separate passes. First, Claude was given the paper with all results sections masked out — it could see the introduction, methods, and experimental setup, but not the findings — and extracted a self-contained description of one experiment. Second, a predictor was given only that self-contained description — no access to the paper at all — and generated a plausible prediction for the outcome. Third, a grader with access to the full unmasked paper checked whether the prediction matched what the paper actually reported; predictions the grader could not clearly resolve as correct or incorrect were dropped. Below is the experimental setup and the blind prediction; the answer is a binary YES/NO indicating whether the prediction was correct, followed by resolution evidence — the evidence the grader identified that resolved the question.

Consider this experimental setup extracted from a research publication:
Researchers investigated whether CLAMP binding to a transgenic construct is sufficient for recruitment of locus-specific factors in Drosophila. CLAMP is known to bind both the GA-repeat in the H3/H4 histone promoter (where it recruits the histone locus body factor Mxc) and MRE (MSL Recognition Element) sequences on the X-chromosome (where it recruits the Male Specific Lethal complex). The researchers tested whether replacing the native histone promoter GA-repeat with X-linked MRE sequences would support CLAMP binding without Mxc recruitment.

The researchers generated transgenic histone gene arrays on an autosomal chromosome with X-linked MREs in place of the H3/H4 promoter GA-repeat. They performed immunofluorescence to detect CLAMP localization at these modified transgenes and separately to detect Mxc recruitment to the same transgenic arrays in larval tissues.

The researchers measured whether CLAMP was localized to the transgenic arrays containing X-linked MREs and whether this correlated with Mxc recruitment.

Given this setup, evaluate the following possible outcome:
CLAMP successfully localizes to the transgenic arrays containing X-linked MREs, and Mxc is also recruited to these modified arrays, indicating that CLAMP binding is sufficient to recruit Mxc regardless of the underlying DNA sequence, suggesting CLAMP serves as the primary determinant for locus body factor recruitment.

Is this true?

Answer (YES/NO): NO